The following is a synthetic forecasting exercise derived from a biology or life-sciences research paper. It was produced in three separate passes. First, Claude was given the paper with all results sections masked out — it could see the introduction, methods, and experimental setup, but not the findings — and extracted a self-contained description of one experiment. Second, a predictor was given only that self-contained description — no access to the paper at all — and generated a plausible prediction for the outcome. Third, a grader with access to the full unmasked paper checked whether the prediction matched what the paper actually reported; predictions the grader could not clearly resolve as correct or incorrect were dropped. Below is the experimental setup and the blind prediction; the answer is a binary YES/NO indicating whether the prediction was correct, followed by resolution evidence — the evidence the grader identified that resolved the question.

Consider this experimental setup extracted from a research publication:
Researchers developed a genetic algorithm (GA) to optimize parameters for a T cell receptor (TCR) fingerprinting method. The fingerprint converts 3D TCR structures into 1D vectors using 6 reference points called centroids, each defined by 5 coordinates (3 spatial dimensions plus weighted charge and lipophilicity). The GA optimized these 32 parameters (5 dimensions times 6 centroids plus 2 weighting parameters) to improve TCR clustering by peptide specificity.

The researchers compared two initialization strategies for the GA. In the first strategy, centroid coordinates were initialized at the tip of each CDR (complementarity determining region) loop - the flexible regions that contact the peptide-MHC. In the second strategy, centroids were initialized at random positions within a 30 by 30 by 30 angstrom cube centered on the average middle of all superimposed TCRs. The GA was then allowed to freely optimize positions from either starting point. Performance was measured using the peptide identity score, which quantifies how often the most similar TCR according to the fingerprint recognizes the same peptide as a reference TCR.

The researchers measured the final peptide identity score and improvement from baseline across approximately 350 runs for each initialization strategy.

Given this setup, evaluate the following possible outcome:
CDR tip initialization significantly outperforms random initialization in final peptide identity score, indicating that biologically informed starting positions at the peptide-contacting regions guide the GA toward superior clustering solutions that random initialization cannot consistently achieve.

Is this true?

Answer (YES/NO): NO